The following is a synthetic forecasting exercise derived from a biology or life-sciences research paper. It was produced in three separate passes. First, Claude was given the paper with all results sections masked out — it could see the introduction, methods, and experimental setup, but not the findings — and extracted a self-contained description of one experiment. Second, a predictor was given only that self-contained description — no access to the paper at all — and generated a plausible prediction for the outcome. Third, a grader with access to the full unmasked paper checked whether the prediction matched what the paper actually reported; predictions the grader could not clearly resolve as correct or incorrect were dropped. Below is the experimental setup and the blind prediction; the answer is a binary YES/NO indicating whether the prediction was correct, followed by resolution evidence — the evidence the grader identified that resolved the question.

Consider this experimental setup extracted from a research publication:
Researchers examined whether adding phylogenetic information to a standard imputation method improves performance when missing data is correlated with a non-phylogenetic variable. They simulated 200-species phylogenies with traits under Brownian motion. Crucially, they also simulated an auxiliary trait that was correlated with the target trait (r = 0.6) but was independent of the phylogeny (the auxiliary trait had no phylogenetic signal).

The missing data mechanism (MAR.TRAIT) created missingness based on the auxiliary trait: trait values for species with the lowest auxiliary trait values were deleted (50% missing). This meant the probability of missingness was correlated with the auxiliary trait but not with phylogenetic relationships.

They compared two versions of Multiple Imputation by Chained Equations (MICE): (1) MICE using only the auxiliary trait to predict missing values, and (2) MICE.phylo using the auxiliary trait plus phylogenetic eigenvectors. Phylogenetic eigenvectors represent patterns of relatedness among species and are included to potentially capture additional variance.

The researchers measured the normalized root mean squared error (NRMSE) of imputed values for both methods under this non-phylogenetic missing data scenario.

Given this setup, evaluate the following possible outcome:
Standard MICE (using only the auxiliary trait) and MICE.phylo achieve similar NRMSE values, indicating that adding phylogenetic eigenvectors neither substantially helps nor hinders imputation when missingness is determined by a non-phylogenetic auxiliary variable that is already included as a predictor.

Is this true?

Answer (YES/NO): NO